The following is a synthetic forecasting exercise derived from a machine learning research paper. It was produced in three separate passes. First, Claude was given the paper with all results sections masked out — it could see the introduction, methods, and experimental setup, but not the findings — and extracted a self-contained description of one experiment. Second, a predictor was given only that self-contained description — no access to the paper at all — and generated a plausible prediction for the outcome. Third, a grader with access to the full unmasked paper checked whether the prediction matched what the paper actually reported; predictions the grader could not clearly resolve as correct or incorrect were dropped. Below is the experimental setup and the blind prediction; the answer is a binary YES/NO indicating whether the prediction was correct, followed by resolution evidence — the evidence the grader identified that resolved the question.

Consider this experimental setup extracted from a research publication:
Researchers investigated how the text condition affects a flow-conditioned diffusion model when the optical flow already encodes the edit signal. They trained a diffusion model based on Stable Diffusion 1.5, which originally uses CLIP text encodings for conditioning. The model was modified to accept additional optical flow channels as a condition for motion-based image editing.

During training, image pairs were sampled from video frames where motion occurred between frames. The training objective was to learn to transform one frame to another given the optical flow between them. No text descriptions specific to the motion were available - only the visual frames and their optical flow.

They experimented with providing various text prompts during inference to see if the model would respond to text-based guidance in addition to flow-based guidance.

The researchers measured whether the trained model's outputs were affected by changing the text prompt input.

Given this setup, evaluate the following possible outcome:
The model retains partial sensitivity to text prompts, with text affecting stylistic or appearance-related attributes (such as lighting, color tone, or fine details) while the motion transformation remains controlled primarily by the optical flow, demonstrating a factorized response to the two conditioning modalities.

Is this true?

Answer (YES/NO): NO